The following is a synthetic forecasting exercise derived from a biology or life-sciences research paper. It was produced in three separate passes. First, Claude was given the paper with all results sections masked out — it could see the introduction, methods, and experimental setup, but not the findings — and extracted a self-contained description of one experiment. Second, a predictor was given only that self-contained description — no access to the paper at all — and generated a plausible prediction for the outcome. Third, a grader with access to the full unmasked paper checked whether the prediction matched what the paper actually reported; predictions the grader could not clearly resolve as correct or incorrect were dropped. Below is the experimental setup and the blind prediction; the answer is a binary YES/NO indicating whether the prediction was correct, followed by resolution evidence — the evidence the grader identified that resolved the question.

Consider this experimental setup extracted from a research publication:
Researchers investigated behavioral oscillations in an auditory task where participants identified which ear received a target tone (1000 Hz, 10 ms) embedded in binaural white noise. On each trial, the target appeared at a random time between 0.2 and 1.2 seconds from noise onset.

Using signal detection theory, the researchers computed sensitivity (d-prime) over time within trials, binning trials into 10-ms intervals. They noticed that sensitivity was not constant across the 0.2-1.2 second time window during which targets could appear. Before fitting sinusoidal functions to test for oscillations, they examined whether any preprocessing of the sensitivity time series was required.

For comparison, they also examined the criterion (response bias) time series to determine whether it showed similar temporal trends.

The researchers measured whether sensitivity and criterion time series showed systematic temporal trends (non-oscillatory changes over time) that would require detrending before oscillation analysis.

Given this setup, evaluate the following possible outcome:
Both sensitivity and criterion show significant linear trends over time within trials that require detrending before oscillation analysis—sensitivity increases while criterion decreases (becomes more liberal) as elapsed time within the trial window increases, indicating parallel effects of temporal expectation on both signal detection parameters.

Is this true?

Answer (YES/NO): NO